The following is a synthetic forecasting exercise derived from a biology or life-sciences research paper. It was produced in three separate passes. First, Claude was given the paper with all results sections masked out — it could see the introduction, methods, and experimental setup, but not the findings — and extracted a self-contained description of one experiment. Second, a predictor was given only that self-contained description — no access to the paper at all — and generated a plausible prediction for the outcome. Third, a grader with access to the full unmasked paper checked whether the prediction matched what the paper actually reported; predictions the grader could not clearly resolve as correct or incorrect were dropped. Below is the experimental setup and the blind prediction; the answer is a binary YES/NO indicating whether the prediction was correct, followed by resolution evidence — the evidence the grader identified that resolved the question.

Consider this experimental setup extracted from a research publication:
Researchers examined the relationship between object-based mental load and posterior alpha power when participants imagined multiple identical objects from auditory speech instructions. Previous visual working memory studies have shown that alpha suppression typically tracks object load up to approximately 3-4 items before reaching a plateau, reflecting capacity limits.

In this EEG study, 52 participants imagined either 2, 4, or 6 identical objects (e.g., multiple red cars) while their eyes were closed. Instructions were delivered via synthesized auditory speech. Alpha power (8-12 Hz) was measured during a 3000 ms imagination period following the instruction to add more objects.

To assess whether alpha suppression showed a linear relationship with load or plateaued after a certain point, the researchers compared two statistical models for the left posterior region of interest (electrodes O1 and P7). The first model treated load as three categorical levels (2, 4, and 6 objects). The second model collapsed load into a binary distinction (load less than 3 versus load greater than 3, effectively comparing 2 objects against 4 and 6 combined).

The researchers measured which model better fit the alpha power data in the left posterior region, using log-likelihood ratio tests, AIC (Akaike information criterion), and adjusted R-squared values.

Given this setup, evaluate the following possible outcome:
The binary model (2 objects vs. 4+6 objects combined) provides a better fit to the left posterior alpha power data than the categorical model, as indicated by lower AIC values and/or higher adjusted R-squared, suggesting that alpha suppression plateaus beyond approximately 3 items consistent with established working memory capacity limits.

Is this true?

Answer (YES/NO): YES